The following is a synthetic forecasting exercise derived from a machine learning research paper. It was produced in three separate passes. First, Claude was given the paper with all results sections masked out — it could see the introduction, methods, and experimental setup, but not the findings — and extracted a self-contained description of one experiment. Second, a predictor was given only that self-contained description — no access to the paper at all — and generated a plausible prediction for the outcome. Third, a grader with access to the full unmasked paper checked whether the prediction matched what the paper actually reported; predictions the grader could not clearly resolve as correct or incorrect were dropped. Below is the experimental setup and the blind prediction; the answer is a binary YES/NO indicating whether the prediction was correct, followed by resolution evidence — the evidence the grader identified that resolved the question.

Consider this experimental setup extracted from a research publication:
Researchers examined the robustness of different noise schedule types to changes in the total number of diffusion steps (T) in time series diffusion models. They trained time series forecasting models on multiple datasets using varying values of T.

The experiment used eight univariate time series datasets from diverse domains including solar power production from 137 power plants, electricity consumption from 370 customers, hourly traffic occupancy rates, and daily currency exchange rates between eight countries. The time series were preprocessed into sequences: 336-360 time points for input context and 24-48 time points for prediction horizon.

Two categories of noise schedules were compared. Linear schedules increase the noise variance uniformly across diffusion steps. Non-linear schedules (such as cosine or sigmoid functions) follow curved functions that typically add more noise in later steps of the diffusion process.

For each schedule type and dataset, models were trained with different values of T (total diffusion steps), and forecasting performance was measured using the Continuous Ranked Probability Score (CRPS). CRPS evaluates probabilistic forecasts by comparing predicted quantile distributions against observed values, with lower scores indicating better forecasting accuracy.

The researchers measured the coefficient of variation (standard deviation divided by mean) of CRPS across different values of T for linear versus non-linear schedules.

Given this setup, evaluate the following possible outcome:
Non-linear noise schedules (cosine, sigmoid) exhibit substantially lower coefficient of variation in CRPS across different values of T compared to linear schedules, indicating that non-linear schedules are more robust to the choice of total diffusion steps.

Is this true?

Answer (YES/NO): YES